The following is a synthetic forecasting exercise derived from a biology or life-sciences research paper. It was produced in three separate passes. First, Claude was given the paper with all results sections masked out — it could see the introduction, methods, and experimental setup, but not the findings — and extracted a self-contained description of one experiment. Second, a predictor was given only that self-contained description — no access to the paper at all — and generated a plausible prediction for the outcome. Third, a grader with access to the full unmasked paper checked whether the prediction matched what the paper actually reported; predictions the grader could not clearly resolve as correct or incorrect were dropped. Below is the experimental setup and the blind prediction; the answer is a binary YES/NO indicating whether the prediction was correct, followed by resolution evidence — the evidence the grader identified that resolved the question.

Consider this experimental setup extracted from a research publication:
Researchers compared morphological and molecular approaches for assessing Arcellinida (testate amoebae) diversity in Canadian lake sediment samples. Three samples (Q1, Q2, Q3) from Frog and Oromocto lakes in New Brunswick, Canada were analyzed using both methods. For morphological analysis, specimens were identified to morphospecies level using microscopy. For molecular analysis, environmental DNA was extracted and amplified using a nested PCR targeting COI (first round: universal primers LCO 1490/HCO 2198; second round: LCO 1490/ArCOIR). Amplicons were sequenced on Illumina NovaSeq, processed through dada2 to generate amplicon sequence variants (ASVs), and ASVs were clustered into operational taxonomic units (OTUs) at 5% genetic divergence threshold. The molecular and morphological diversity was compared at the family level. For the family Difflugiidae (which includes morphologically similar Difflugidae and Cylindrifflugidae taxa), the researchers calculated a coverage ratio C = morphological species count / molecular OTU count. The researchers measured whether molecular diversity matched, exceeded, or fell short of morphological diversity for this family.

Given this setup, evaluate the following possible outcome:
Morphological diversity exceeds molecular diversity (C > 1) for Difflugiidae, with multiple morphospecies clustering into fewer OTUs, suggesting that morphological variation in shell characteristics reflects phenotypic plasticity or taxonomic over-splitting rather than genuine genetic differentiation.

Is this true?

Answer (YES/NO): YES